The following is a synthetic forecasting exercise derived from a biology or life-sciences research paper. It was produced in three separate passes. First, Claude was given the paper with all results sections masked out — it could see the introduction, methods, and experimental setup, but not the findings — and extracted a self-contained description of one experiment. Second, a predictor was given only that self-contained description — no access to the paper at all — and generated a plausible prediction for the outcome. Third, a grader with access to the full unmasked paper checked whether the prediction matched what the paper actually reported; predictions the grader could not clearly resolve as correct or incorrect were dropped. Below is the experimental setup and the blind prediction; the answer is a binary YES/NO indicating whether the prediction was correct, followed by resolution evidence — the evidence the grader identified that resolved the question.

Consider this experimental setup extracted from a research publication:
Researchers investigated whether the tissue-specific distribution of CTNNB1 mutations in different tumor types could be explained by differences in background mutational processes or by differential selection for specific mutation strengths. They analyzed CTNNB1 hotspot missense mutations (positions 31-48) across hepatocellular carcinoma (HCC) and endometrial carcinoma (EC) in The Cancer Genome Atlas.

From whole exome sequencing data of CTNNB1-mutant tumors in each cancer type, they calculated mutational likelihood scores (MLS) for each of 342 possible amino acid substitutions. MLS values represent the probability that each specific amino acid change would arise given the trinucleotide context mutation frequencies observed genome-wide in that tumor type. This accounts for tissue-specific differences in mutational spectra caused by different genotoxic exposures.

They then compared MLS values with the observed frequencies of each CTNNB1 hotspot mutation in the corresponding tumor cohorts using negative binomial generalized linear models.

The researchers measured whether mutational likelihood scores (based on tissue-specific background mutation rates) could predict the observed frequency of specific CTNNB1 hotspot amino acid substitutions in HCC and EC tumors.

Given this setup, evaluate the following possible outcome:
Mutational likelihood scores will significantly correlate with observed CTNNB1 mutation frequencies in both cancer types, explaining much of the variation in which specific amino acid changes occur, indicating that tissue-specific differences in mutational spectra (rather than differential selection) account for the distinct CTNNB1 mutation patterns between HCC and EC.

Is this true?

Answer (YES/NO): NO